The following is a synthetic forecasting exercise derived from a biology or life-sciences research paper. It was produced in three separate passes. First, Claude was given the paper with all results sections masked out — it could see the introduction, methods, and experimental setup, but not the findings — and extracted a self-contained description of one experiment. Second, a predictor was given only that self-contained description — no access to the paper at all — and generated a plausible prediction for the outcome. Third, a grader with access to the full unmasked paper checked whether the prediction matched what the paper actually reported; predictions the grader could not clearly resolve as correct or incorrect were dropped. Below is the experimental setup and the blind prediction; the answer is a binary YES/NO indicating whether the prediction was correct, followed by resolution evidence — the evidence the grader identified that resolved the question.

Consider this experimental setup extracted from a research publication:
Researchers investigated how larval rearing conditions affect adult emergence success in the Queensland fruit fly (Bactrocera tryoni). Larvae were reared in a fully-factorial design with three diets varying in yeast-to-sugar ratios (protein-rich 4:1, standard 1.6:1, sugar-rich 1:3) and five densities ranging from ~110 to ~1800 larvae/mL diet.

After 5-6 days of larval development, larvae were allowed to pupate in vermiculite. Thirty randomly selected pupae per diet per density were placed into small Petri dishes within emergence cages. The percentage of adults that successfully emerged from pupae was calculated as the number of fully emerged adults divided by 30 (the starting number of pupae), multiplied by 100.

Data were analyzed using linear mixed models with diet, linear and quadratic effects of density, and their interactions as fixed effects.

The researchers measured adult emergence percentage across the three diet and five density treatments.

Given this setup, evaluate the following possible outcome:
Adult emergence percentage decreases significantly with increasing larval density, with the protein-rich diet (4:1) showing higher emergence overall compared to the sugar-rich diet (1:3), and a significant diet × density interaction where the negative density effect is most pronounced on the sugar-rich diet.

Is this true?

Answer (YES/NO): YES